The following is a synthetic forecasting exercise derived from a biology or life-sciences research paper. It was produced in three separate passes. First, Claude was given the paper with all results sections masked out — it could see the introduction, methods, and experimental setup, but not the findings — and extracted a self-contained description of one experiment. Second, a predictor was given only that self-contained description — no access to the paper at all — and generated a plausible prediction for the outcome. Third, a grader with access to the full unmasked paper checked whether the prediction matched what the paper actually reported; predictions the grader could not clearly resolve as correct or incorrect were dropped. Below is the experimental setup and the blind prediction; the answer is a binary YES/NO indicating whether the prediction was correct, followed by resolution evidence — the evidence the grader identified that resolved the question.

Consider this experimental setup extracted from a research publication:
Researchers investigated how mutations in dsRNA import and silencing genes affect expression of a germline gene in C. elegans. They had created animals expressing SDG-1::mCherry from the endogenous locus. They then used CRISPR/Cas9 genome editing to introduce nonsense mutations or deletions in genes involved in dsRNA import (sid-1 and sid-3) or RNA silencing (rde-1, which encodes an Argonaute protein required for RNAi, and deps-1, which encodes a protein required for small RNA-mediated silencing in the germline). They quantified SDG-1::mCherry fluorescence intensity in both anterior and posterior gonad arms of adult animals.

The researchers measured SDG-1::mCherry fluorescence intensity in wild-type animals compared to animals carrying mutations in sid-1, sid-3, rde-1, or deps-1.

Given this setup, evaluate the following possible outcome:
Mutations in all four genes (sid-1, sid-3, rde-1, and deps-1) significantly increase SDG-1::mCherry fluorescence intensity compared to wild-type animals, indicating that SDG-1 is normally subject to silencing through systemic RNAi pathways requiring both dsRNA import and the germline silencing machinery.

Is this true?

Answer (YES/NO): NO